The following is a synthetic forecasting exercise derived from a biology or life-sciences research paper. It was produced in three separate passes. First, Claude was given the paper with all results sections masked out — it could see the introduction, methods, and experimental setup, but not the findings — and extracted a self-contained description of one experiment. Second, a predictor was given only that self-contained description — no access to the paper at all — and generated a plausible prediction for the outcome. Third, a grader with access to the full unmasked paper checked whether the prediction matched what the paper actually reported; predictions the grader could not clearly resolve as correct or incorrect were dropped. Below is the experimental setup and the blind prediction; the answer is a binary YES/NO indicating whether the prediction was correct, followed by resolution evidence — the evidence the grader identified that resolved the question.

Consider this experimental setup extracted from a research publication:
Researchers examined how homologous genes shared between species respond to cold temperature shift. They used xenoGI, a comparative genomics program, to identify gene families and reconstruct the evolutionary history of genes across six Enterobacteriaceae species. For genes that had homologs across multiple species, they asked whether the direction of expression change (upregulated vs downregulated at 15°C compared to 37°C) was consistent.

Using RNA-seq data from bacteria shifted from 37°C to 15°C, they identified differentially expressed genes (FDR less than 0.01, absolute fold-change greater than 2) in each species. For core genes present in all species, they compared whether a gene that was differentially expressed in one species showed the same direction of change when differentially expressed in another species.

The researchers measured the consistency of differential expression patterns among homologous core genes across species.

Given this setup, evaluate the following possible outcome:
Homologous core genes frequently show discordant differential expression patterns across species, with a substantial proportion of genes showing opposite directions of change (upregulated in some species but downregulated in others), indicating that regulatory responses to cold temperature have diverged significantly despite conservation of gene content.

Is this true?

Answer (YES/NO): NO